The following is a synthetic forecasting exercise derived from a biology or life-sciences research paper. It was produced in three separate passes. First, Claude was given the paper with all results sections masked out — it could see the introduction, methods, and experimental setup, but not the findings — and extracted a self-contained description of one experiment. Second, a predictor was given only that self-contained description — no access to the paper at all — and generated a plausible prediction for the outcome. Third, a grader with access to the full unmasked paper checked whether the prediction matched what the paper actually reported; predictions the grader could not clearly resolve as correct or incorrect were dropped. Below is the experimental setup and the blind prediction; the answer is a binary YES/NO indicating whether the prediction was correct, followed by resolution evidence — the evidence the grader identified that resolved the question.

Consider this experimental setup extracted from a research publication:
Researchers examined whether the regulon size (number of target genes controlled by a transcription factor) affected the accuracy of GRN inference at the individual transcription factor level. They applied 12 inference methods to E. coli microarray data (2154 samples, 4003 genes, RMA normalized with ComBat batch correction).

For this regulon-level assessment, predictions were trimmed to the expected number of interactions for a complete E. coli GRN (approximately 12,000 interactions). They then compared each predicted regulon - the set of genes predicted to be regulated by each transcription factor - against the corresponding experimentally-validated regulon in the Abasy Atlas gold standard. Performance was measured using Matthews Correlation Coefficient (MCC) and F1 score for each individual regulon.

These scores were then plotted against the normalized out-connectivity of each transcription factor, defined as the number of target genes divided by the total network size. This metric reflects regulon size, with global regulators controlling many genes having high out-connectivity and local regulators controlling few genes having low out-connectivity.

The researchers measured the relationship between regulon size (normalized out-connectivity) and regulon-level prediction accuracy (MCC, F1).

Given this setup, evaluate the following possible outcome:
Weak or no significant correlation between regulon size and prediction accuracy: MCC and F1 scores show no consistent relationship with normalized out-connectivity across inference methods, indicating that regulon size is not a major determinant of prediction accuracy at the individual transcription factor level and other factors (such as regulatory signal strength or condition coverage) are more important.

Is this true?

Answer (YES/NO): NO